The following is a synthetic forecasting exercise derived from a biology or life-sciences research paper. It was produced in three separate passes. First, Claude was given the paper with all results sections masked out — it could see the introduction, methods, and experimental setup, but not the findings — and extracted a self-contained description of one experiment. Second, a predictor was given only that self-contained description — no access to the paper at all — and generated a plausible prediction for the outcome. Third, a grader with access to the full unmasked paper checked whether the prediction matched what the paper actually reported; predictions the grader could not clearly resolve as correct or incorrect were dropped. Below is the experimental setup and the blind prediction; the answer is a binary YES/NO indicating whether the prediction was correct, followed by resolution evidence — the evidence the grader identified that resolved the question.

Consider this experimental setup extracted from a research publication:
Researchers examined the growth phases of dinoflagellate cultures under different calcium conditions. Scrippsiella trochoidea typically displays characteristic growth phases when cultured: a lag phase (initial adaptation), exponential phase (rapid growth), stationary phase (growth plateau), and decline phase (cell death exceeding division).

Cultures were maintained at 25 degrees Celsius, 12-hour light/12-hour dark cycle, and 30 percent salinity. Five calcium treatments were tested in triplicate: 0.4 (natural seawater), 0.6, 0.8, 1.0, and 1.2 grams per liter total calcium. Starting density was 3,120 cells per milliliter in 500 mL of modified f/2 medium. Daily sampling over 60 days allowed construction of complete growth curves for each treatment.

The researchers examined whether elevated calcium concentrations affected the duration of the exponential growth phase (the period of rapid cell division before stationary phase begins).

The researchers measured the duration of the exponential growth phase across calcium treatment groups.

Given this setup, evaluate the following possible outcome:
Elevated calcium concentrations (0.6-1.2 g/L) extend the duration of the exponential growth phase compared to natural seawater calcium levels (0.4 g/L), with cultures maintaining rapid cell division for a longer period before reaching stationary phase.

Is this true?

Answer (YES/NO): NO